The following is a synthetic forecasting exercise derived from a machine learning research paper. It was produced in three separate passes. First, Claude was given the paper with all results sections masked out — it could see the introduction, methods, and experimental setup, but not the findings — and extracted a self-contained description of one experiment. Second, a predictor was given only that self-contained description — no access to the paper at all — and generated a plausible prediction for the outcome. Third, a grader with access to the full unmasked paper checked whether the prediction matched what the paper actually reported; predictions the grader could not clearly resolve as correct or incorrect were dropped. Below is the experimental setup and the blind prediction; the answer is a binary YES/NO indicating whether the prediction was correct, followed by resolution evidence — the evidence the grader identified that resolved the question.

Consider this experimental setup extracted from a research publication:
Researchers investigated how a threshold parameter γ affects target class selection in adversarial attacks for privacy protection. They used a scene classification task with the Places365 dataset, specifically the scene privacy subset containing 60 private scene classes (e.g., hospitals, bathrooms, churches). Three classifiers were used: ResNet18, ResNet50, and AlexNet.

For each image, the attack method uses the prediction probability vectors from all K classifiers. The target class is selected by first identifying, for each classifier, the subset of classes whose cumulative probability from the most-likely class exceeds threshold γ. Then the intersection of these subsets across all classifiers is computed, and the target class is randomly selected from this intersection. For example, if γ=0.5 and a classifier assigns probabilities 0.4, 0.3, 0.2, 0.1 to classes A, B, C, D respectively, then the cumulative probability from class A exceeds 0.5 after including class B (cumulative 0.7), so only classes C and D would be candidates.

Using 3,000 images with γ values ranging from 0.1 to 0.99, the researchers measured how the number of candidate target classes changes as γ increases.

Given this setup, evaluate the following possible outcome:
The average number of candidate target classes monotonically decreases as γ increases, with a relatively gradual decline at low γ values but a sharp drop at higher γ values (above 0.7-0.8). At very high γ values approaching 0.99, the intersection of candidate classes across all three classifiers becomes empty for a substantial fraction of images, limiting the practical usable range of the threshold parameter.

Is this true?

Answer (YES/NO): NO